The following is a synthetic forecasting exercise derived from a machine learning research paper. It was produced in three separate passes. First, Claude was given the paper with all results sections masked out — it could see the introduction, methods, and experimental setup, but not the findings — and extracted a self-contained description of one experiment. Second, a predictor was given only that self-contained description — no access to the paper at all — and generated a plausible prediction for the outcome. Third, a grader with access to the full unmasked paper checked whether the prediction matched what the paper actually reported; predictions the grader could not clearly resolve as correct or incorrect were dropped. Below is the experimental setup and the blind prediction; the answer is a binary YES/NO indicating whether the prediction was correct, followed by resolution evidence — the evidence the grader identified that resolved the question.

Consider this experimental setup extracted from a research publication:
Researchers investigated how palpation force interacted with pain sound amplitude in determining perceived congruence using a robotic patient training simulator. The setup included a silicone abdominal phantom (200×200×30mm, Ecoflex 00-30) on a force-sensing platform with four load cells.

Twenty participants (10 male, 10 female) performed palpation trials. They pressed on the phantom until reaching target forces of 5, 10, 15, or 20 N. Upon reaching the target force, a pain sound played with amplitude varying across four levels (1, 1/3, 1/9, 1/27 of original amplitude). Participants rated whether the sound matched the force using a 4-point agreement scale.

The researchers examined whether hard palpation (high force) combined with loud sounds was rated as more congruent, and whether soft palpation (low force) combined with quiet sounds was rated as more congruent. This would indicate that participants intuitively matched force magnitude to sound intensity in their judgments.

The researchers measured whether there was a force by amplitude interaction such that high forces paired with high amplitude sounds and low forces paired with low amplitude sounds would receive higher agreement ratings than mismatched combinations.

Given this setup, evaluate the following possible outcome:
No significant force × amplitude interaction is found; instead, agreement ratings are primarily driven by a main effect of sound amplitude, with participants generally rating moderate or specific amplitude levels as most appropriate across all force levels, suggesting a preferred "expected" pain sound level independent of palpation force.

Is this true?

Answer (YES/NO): NO